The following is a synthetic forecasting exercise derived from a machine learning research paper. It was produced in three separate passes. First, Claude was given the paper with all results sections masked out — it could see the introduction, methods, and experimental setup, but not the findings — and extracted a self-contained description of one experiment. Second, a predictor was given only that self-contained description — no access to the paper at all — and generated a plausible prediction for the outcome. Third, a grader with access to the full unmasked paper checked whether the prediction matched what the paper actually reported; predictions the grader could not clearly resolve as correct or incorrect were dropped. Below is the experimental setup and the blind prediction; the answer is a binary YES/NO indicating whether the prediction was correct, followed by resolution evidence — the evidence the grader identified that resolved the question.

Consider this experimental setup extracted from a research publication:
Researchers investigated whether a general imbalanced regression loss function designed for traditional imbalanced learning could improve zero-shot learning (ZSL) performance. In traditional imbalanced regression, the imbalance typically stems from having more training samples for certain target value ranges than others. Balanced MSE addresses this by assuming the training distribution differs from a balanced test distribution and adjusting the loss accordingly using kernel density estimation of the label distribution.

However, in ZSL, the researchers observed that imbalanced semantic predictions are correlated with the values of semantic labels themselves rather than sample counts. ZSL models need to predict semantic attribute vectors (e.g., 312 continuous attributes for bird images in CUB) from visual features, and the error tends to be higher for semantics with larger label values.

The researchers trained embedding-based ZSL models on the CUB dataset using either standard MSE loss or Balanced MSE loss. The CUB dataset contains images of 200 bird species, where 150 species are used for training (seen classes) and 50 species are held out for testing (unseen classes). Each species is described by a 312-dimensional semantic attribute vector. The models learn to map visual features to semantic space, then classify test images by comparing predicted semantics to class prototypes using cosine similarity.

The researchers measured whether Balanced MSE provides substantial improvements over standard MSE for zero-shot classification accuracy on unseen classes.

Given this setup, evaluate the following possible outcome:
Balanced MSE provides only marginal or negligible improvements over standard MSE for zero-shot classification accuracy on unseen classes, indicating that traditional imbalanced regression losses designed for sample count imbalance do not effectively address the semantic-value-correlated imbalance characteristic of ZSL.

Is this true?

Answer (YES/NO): NO